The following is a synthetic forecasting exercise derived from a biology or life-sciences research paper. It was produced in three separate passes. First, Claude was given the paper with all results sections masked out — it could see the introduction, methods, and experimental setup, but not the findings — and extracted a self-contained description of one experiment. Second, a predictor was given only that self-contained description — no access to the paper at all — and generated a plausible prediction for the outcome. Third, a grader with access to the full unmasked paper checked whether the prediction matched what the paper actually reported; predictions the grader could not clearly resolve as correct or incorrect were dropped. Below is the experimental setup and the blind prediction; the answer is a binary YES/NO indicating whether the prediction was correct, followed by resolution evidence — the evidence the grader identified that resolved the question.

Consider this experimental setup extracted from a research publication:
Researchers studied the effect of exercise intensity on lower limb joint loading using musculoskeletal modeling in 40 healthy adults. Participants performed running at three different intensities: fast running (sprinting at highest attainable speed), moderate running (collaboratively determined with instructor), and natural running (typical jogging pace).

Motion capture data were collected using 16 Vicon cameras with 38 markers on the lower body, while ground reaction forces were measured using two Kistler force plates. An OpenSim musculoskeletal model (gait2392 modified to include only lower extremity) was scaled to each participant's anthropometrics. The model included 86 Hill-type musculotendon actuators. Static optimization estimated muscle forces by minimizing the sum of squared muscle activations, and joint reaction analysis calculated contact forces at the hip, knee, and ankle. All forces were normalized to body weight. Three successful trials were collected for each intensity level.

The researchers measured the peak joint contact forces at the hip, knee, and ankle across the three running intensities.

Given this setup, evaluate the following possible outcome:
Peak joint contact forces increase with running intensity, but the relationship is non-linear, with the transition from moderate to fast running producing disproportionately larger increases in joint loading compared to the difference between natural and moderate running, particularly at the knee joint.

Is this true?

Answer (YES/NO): NO